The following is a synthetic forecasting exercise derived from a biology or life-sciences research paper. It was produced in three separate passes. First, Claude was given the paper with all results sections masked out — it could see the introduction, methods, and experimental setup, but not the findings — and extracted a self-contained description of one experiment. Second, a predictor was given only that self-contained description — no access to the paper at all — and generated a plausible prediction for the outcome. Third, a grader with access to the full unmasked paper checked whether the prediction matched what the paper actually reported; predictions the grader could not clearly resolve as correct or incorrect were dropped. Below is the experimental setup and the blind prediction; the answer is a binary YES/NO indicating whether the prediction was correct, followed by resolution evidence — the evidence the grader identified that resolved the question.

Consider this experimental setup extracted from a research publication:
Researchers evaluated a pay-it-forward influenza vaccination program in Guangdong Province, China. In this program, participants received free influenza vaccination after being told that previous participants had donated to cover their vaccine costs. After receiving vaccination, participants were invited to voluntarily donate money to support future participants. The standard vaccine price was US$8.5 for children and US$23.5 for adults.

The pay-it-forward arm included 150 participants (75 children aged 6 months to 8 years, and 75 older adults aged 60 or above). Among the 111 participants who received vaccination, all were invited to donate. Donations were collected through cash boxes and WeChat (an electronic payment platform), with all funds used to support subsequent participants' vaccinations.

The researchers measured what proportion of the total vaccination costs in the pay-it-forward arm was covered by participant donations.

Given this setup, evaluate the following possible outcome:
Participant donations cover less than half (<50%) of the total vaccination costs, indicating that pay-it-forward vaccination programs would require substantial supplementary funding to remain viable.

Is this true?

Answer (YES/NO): YES